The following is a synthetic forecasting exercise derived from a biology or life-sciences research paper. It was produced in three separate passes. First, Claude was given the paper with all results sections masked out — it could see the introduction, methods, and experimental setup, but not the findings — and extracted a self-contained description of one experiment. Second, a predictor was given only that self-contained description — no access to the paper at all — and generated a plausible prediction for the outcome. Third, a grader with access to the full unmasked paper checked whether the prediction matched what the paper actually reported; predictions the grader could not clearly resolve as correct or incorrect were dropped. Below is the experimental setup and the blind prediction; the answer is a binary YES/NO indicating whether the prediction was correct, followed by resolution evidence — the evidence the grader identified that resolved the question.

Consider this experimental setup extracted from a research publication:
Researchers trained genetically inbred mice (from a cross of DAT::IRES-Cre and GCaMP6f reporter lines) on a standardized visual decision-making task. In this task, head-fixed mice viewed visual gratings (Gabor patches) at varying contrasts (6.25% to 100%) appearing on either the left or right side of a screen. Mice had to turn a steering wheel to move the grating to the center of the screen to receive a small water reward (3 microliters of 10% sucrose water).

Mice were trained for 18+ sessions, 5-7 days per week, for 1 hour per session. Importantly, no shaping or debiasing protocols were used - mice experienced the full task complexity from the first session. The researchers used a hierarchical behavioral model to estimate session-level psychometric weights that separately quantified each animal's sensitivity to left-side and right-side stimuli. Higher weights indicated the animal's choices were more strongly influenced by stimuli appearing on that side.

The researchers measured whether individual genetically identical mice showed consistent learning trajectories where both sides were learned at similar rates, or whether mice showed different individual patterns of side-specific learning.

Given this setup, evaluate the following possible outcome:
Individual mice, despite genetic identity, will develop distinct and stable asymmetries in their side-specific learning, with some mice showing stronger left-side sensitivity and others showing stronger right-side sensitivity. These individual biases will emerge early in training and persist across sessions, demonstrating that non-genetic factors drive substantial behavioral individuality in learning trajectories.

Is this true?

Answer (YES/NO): YES